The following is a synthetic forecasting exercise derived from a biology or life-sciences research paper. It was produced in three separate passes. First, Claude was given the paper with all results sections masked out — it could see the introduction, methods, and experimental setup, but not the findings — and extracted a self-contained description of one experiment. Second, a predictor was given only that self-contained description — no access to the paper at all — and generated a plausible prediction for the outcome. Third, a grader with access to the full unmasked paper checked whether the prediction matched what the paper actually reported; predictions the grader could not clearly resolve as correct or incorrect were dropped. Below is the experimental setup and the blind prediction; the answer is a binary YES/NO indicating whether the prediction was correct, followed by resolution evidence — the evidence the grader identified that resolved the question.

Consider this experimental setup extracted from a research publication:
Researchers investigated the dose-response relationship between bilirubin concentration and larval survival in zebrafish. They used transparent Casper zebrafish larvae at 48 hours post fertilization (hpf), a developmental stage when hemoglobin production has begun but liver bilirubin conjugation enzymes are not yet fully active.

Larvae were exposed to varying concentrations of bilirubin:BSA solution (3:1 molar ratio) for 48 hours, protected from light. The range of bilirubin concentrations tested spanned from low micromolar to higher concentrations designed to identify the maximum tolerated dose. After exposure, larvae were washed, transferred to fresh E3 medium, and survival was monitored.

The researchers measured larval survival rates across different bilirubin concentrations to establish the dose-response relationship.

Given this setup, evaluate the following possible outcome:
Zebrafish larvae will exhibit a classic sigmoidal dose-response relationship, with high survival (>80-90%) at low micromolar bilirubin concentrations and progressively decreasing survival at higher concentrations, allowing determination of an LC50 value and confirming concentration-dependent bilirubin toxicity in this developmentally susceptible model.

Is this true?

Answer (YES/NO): NO